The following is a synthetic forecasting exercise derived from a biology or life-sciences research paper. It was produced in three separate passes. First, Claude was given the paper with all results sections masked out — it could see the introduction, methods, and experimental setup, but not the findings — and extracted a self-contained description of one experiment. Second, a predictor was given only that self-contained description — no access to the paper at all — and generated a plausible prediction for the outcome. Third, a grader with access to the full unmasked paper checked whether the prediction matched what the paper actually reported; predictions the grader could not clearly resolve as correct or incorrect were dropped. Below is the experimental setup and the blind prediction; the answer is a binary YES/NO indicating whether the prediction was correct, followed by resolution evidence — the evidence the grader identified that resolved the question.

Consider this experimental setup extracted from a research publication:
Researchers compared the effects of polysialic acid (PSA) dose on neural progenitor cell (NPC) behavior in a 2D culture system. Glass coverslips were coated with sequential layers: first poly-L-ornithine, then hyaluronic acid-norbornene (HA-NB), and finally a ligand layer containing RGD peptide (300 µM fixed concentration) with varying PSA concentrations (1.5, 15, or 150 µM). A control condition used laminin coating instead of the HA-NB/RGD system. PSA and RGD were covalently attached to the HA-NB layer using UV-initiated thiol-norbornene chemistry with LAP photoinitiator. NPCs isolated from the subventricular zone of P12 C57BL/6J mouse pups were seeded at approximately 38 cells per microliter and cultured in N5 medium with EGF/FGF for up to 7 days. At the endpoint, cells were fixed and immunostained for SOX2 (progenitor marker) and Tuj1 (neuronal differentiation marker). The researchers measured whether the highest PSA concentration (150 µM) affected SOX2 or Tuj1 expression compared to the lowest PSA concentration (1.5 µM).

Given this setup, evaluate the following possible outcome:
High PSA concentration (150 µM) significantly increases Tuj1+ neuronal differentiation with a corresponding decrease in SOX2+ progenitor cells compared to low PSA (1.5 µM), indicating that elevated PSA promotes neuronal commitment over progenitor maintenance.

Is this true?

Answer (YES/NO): NO